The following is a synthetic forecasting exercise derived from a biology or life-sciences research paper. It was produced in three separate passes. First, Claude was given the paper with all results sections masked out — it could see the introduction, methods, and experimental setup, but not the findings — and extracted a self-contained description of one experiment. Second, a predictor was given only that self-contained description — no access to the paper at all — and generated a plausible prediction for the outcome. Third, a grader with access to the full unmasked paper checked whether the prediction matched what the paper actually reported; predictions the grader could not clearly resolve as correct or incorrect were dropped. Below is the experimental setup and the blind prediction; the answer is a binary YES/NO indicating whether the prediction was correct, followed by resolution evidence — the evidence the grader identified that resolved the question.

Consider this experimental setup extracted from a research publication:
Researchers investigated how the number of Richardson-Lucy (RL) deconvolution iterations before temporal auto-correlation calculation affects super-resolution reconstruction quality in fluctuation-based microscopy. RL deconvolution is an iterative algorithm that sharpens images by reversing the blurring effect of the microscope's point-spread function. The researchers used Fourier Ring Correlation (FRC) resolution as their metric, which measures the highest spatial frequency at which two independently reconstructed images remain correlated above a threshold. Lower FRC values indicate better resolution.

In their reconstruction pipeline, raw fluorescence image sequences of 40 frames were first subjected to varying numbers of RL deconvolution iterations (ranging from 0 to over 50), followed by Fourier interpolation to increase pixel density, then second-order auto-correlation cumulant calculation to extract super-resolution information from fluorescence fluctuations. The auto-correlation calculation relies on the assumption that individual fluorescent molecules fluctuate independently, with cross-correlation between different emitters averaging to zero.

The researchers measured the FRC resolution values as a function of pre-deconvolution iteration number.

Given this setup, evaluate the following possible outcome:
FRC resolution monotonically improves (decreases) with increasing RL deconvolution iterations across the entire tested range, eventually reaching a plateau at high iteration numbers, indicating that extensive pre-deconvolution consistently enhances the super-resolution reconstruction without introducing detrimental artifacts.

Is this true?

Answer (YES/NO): NO